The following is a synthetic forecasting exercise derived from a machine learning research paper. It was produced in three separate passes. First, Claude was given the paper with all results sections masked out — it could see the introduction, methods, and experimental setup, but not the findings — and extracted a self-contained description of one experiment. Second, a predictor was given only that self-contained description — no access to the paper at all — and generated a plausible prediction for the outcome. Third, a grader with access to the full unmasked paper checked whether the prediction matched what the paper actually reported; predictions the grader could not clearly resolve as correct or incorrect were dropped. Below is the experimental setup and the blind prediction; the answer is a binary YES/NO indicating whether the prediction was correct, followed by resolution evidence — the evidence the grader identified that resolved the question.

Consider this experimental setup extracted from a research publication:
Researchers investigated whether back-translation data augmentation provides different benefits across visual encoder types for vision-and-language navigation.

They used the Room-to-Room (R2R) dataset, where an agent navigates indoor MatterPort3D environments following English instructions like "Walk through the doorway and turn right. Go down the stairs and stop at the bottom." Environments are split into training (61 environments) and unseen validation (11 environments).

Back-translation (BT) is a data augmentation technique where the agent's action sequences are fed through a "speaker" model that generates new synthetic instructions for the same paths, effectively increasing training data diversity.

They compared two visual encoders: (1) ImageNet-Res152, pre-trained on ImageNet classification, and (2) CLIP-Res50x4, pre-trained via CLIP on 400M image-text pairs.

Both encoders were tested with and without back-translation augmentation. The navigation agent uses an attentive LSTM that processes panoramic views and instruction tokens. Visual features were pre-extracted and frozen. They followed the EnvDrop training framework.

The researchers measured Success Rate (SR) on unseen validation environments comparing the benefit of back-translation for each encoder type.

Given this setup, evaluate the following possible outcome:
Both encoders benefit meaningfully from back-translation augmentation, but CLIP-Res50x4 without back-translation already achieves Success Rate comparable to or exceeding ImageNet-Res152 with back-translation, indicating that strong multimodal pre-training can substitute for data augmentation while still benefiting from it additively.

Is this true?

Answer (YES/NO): YES